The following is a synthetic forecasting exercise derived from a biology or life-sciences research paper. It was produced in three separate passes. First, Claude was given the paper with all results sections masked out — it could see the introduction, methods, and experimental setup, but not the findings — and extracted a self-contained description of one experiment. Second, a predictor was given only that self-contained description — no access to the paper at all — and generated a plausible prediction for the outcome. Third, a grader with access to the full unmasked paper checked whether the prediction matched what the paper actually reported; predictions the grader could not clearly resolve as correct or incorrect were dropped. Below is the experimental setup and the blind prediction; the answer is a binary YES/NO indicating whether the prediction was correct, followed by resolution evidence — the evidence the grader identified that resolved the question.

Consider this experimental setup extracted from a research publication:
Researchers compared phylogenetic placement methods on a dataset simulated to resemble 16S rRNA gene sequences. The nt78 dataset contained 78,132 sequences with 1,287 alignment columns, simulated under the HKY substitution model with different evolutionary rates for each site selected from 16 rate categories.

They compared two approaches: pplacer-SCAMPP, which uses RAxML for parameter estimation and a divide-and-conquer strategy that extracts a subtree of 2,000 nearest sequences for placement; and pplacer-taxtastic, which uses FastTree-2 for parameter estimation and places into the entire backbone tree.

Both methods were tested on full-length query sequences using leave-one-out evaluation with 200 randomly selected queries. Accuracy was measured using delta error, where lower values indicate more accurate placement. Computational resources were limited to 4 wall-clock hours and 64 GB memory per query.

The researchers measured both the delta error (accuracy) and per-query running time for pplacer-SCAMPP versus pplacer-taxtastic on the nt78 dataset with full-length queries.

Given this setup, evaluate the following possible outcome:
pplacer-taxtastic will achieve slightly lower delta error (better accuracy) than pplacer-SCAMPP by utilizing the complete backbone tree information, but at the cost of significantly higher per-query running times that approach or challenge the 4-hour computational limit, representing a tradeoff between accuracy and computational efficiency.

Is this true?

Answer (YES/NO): NO